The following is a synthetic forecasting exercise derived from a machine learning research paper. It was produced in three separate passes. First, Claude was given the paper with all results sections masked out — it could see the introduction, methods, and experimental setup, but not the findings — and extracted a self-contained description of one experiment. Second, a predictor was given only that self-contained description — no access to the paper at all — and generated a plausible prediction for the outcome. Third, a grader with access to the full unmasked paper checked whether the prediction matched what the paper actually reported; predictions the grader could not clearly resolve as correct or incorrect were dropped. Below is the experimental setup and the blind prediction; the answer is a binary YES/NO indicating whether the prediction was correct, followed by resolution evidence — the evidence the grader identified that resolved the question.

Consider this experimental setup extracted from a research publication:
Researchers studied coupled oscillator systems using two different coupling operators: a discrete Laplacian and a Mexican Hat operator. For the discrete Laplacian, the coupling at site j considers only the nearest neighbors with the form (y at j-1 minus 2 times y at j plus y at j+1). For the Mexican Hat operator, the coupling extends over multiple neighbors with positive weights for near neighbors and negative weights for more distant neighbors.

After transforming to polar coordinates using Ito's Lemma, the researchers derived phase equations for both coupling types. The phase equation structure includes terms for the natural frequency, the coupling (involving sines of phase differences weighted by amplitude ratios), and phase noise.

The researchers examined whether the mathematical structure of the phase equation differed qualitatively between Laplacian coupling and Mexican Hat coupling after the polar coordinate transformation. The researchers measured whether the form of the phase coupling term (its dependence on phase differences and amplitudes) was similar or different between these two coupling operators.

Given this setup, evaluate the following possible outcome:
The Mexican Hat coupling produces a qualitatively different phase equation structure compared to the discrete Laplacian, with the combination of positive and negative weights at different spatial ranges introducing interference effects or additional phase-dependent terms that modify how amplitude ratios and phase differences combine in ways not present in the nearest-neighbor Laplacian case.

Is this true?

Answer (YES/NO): NO